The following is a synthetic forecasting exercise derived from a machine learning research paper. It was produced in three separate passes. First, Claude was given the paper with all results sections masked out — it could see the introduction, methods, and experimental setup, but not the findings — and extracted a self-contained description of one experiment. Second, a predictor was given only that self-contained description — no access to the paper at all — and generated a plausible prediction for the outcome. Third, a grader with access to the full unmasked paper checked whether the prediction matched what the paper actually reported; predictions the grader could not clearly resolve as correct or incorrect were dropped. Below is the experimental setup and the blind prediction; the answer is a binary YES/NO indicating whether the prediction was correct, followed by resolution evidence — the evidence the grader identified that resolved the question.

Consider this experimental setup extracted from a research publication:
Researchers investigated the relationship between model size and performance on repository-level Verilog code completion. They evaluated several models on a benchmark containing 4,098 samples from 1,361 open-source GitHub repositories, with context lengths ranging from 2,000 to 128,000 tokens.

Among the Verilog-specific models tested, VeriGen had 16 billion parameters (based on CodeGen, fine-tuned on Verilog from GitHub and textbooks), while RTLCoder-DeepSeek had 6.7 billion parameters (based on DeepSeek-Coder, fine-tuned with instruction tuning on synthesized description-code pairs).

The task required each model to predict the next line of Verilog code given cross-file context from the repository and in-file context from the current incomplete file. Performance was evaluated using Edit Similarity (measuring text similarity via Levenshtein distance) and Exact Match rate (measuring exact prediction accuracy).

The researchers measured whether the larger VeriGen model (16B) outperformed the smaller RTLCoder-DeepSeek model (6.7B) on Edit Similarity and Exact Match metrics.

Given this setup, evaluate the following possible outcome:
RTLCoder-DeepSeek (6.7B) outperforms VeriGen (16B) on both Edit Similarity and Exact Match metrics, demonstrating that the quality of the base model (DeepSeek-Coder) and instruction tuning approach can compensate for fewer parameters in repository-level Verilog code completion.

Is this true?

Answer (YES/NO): YES